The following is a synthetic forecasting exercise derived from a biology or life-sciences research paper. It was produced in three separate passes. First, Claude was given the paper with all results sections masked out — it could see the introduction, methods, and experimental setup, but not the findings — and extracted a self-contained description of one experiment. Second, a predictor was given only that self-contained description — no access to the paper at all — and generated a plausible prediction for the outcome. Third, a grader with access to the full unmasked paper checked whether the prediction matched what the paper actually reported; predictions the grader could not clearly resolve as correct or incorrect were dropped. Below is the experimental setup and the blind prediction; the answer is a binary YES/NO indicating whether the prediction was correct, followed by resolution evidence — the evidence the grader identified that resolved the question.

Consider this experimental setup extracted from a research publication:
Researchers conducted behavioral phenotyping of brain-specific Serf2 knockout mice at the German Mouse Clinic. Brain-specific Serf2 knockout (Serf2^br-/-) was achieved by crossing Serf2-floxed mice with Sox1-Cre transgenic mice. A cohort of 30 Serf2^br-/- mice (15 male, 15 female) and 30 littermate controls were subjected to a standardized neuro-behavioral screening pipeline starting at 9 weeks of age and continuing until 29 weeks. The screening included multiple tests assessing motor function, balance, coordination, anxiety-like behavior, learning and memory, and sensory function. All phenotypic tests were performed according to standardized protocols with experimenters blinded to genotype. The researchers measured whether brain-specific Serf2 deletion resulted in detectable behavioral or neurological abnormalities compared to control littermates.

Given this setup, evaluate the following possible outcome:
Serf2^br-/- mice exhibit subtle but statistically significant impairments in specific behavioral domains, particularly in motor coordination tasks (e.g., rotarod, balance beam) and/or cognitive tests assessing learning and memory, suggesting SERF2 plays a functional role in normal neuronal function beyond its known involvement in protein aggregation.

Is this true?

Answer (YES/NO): NO